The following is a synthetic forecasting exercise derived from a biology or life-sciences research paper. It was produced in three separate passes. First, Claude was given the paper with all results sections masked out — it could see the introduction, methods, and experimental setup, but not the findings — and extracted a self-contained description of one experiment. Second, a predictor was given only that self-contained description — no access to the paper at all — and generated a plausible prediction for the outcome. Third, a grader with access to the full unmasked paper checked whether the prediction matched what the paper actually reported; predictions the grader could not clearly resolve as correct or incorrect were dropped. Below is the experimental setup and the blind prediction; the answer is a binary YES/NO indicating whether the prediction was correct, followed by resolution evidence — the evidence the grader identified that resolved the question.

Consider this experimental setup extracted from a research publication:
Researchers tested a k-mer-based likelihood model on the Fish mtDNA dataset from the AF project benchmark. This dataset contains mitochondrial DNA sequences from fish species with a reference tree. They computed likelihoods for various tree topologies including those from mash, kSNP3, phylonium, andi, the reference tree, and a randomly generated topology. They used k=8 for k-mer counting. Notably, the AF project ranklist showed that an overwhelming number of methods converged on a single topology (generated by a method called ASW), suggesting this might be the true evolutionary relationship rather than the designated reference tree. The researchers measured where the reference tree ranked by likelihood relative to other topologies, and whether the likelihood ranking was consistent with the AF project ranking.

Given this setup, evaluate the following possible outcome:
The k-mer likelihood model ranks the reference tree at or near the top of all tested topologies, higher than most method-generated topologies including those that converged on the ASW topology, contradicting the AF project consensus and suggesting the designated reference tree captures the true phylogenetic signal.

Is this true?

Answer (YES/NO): NO